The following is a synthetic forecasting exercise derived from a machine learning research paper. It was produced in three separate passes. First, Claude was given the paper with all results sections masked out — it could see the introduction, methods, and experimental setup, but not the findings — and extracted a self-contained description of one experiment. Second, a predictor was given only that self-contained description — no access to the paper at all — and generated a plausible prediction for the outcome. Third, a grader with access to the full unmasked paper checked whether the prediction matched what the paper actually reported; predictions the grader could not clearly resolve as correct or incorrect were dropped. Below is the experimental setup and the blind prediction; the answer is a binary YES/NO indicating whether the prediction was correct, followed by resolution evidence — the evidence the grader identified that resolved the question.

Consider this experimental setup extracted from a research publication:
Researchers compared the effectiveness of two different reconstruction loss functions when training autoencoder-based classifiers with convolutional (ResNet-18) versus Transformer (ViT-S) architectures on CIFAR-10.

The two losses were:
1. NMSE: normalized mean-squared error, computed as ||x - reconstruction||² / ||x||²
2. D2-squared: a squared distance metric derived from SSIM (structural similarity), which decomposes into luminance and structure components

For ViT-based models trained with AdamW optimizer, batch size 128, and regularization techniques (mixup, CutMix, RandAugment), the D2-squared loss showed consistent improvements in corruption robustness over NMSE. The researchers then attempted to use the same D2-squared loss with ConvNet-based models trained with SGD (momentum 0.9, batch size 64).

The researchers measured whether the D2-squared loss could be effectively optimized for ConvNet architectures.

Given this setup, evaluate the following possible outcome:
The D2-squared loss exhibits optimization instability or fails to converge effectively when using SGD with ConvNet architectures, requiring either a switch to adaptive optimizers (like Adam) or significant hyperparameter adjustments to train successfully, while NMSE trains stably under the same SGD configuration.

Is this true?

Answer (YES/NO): NO